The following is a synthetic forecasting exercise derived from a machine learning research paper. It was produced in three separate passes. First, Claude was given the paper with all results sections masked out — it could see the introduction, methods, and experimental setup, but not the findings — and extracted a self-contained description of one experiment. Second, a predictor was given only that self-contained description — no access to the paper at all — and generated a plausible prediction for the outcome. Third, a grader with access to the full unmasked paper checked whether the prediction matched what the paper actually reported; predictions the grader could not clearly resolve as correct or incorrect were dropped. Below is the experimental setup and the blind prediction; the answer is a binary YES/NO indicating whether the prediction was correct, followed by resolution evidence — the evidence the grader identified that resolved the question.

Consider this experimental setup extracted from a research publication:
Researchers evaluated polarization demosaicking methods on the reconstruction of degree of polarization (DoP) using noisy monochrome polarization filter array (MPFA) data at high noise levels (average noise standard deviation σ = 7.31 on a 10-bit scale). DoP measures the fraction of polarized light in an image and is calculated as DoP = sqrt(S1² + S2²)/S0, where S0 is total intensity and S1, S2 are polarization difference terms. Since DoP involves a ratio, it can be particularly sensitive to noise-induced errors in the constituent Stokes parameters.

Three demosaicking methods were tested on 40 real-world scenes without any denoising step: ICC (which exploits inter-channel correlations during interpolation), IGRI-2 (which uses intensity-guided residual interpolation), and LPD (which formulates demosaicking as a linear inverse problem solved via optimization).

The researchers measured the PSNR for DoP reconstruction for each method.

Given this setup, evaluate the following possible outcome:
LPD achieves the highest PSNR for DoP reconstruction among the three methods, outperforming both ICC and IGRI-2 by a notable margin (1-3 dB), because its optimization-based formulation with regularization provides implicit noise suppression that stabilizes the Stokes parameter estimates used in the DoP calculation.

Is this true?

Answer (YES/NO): NO